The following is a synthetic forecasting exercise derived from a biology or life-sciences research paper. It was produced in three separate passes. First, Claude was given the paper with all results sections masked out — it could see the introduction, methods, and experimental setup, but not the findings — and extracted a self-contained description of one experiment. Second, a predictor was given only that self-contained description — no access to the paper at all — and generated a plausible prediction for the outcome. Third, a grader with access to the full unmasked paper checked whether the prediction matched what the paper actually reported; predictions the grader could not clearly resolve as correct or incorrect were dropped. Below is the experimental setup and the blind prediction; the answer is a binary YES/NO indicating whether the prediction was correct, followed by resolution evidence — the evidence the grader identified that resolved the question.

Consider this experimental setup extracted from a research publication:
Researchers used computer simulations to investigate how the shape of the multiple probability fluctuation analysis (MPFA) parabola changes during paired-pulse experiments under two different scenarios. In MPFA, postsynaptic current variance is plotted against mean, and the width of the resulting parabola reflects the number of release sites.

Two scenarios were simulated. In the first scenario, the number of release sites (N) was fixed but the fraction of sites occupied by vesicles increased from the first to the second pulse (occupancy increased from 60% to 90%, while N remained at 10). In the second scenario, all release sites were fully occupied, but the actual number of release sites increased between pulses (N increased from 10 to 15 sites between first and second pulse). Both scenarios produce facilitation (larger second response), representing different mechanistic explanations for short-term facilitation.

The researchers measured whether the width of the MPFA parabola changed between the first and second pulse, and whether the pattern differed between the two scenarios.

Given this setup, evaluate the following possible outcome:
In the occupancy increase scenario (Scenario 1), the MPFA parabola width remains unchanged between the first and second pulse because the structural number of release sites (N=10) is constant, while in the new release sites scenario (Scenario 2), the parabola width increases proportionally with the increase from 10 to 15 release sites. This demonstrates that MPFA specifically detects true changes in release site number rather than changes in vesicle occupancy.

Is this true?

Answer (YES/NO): YES